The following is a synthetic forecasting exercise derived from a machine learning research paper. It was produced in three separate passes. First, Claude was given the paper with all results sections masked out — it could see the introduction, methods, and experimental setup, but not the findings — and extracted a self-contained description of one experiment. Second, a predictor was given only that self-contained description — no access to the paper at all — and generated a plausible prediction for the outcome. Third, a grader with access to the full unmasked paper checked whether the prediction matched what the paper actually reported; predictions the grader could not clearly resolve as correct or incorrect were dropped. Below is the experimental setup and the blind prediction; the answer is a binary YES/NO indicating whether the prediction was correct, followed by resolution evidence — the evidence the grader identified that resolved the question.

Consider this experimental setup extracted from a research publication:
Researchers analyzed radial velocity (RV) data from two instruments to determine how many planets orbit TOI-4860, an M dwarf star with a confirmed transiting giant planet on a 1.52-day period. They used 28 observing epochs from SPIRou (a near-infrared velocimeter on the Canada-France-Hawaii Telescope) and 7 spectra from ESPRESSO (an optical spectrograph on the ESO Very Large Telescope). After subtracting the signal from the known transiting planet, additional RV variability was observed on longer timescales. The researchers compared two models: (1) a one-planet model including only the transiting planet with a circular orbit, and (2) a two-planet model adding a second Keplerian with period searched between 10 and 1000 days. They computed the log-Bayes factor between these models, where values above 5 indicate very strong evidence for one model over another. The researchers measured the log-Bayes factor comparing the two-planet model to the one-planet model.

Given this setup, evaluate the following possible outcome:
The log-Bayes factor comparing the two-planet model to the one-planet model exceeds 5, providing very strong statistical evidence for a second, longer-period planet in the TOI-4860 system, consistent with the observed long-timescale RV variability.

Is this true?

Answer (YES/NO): YES